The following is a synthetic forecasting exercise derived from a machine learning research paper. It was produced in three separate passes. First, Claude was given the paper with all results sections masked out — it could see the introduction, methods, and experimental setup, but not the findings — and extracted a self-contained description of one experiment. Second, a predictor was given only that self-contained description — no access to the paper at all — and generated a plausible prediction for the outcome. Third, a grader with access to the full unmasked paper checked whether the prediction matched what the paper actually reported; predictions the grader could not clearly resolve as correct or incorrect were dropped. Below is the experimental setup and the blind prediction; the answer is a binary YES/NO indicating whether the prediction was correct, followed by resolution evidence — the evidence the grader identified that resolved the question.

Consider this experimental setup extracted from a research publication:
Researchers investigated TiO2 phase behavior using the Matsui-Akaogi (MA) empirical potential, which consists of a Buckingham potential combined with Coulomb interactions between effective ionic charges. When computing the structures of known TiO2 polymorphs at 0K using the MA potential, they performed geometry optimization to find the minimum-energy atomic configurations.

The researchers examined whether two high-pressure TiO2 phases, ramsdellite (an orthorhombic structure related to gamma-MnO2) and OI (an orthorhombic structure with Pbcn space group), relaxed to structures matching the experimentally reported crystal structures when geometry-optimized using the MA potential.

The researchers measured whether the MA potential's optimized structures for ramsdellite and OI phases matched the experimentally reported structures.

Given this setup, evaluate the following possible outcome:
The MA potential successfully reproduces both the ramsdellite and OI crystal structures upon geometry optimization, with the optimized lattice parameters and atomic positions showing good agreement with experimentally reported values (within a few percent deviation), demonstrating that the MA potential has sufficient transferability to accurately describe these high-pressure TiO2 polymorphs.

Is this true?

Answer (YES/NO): NO